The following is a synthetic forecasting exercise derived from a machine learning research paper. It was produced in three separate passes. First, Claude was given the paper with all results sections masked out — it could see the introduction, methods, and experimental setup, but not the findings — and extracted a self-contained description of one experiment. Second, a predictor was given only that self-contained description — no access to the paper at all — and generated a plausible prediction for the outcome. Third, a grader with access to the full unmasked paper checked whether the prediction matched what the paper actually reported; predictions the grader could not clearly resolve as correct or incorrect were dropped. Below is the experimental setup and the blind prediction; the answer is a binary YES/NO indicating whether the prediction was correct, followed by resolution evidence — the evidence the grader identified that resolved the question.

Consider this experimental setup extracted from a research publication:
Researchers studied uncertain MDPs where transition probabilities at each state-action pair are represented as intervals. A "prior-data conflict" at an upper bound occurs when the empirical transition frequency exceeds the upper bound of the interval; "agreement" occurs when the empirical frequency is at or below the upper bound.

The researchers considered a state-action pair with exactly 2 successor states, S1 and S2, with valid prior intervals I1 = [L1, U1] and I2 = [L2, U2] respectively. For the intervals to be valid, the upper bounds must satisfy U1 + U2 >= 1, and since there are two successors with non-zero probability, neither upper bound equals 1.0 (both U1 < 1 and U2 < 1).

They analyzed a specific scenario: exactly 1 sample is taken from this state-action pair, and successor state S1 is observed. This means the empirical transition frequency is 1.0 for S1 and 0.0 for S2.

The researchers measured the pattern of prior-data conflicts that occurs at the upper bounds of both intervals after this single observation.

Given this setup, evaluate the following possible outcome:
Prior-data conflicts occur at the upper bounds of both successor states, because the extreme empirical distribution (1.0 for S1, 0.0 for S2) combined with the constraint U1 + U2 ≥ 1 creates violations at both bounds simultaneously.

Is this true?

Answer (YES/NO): NO